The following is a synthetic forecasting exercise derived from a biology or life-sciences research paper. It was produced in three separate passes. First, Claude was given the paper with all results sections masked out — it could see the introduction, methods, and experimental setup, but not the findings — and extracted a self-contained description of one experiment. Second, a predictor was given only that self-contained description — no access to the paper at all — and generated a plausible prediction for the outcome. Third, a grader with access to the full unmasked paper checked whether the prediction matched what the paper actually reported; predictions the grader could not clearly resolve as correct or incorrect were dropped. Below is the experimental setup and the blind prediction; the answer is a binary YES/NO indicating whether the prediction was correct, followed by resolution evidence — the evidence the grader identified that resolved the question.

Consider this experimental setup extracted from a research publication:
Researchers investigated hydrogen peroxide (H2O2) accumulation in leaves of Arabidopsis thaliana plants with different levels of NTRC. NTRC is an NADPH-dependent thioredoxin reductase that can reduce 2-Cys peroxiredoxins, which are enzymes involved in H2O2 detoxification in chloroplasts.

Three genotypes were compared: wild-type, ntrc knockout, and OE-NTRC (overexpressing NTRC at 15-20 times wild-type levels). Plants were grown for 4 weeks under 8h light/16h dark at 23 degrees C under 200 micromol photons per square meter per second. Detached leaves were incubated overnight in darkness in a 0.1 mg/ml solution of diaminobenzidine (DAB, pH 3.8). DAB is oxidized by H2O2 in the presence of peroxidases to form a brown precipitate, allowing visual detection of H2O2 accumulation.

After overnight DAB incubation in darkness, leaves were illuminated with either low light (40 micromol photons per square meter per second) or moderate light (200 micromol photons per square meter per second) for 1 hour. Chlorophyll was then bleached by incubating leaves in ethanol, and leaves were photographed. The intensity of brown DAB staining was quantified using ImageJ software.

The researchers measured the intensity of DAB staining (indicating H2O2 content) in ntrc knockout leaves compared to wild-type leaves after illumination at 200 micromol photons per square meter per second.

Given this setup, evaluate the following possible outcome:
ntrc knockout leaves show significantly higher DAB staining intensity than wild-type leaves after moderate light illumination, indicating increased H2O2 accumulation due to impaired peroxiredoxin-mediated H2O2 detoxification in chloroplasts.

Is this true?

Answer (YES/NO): YES